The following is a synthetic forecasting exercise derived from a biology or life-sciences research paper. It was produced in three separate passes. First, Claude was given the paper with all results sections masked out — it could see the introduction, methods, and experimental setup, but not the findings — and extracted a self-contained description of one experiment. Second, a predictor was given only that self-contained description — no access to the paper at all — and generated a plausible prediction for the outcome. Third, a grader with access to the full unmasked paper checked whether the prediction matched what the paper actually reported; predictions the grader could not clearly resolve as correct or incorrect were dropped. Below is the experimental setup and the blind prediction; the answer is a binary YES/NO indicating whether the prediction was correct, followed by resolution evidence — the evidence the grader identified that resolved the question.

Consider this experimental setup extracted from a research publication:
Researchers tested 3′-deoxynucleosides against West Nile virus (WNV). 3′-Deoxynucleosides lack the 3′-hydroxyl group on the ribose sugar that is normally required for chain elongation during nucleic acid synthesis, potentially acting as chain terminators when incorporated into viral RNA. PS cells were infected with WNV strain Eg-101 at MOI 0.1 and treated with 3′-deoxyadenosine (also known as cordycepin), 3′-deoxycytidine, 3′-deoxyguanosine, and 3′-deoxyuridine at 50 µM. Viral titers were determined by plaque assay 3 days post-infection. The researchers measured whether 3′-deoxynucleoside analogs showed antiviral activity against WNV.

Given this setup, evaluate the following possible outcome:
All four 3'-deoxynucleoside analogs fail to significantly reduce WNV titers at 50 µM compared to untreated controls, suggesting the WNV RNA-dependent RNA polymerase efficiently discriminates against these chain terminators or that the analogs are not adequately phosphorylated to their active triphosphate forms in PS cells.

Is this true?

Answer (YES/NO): YES